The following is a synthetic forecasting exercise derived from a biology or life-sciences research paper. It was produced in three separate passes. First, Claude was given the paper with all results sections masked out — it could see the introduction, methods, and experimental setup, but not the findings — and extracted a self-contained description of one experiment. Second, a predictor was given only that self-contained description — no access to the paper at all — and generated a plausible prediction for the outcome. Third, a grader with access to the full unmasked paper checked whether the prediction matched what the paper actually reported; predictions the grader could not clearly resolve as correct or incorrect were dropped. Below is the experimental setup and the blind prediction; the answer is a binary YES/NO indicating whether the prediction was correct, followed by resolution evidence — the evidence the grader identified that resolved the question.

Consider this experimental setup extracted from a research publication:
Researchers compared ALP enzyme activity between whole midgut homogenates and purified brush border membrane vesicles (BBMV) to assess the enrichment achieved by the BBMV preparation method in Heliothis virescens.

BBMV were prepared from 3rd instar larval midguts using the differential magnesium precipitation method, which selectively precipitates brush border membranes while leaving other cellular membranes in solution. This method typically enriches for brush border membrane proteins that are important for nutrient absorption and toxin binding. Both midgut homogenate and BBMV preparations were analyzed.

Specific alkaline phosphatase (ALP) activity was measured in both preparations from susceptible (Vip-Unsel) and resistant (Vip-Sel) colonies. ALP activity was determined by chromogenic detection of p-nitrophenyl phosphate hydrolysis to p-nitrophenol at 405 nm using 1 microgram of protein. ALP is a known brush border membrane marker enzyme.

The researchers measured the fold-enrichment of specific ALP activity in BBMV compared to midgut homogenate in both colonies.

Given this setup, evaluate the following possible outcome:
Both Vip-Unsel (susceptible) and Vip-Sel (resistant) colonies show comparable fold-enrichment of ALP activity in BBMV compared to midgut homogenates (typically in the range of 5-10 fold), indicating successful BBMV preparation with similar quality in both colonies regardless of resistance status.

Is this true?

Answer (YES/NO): NO